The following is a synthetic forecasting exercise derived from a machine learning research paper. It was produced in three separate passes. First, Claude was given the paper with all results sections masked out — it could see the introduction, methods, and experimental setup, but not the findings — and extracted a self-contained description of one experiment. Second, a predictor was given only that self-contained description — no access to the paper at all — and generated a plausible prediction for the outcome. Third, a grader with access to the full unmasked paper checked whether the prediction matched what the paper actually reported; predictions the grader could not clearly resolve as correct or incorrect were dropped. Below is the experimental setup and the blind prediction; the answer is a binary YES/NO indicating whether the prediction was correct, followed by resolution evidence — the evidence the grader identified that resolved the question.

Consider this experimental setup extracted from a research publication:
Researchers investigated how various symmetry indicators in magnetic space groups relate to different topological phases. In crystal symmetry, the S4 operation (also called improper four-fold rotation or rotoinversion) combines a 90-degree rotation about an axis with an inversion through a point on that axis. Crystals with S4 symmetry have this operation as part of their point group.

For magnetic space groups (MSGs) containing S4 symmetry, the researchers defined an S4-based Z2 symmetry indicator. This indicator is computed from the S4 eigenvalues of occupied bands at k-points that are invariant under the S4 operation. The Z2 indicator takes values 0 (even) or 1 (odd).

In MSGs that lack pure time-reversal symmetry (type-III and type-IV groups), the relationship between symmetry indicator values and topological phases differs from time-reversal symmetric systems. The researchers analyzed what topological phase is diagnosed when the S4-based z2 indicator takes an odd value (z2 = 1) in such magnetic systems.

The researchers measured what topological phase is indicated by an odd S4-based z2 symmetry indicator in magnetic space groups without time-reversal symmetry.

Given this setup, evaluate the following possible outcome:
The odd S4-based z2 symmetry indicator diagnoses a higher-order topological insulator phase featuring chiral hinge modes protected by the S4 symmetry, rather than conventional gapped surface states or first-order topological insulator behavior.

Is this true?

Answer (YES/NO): NO